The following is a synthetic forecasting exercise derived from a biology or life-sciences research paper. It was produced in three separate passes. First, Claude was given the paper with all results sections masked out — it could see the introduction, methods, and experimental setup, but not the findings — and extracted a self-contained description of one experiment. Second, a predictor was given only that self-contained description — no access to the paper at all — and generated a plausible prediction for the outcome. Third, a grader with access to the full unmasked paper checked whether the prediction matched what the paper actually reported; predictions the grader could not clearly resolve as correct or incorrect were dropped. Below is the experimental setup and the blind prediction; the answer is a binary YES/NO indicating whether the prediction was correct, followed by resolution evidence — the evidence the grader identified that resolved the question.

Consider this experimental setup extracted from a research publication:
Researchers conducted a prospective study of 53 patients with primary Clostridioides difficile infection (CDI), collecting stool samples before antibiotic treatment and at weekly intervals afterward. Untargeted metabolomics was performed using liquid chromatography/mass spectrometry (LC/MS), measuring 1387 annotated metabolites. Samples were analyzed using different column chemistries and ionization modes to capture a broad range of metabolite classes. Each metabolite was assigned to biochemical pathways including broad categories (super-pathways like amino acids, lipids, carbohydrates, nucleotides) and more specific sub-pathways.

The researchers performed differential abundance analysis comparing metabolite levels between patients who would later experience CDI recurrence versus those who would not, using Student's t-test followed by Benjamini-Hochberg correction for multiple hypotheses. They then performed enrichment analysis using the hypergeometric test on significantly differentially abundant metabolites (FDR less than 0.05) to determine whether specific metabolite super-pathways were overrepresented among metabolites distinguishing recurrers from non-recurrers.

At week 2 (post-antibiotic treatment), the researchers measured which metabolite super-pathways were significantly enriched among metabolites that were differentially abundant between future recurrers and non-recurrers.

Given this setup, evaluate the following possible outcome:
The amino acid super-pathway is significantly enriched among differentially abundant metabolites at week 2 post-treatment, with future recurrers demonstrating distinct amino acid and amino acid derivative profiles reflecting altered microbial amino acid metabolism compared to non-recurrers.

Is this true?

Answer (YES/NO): NO